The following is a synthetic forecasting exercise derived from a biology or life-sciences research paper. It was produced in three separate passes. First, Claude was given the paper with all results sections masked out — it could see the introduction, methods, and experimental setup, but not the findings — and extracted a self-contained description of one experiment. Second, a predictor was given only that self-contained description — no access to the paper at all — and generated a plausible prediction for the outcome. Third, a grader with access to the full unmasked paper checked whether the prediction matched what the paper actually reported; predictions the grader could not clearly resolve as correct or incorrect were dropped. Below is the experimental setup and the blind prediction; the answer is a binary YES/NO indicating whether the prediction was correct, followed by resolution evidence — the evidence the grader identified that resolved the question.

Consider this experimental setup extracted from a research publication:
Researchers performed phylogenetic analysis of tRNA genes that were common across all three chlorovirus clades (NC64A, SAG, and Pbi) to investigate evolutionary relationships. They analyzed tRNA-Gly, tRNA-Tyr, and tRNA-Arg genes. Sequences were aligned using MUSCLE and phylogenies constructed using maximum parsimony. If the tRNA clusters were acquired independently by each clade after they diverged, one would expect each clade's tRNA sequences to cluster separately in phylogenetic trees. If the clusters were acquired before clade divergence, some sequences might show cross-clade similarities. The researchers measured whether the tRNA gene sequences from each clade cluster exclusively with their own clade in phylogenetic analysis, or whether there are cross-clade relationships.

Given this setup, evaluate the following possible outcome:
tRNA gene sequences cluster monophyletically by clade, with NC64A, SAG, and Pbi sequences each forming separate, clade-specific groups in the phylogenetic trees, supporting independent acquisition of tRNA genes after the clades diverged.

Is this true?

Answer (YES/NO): NO